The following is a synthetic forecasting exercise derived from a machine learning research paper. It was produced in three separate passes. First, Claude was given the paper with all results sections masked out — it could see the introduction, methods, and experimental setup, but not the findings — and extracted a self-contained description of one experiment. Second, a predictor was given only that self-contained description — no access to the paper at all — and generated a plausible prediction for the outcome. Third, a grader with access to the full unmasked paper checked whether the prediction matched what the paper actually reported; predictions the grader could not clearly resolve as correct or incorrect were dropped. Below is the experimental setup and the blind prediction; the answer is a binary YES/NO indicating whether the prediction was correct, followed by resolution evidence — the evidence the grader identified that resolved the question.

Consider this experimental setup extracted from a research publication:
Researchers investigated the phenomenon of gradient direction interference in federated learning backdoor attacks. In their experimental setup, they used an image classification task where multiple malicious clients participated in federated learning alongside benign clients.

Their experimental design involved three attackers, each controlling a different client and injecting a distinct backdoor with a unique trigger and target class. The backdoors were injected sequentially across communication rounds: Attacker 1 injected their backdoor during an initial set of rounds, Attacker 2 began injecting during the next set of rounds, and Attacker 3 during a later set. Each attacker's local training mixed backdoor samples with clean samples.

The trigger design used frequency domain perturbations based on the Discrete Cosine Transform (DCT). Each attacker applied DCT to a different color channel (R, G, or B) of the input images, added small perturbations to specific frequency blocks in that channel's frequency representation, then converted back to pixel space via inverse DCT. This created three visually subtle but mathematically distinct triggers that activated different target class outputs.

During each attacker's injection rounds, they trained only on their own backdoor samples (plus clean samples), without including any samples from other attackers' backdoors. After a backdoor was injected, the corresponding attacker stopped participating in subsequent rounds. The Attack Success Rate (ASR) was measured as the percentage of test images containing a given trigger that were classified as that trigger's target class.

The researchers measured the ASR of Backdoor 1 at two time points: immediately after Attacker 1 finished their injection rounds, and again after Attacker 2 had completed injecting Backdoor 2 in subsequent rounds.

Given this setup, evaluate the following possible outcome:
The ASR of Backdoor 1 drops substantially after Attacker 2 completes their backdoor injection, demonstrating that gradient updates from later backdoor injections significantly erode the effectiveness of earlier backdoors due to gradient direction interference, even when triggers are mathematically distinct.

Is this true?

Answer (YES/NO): YES